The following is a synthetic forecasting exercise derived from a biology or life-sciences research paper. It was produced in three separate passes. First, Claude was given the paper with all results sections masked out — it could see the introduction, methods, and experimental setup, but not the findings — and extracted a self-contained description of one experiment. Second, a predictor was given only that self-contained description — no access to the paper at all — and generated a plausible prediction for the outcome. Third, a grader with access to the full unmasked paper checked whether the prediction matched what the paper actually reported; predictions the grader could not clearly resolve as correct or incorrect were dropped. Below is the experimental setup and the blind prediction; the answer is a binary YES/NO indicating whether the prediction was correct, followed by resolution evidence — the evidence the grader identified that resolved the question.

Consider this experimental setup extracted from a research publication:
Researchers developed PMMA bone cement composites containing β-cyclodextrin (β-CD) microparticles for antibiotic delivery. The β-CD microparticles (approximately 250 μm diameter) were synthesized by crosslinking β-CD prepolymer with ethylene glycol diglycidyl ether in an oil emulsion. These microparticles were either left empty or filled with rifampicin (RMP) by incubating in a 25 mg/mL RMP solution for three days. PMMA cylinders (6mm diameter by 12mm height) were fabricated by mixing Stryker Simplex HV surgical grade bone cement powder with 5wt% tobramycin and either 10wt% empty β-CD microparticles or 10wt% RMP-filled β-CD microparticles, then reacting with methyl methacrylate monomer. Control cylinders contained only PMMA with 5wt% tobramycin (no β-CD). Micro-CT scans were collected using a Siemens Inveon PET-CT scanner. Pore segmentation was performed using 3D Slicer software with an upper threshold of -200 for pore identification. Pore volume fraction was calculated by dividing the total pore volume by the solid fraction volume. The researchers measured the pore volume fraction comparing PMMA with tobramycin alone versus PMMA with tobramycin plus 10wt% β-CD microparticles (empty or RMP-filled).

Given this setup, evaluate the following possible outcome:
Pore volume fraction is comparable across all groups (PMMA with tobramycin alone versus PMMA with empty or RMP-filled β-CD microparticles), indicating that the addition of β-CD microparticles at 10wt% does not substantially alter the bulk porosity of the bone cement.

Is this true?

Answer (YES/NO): NO